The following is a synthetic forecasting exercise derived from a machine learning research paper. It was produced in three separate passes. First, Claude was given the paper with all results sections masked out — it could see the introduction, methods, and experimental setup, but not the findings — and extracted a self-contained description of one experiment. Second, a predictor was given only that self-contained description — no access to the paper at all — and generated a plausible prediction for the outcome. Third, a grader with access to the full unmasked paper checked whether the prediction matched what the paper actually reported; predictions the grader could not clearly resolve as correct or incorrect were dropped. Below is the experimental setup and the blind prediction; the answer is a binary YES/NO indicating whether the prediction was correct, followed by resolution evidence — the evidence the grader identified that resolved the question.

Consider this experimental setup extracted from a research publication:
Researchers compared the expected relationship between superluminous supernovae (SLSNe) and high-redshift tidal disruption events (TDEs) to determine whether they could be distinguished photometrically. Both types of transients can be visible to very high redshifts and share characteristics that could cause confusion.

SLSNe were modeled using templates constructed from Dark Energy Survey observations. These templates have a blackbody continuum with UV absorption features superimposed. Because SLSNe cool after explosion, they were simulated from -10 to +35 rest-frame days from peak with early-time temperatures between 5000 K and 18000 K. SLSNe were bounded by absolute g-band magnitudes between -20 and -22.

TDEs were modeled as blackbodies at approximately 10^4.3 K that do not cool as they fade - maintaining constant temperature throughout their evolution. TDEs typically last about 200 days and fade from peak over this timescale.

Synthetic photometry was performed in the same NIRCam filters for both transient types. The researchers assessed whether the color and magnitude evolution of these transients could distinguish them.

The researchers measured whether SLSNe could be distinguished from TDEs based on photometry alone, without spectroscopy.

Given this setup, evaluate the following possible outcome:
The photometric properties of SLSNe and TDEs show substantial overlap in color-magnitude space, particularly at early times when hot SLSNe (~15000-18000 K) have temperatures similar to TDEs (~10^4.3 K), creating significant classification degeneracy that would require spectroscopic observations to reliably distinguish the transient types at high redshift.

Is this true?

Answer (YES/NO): NO